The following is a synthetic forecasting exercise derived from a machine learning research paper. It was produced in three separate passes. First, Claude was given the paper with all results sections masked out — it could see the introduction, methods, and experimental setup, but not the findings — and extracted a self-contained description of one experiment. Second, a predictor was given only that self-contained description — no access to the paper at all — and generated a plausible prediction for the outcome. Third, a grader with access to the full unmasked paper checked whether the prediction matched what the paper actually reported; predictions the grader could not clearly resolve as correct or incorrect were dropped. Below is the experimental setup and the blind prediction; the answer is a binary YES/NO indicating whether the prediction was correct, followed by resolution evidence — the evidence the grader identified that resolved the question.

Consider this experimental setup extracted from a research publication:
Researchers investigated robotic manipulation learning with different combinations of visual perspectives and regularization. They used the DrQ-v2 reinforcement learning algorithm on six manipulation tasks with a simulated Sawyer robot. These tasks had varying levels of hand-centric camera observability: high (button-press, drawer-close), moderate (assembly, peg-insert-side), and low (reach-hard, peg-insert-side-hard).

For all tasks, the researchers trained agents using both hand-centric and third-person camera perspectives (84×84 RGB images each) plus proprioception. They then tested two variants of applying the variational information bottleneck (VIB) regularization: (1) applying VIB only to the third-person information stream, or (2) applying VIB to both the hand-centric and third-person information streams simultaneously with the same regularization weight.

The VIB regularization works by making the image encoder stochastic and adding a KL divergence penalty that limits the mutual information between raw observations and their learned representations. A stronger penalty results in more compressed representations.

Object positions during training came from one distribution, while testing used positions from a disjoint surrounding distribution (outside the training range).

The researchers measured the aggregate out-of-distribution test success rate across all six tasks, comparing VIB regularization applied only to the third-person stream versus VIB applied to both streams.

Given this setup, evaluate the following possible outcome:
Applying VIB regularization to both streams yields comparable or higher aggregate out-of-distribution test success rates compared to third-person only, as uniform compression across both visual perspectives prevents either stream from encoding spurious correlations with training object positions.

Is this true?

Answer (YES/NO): NO